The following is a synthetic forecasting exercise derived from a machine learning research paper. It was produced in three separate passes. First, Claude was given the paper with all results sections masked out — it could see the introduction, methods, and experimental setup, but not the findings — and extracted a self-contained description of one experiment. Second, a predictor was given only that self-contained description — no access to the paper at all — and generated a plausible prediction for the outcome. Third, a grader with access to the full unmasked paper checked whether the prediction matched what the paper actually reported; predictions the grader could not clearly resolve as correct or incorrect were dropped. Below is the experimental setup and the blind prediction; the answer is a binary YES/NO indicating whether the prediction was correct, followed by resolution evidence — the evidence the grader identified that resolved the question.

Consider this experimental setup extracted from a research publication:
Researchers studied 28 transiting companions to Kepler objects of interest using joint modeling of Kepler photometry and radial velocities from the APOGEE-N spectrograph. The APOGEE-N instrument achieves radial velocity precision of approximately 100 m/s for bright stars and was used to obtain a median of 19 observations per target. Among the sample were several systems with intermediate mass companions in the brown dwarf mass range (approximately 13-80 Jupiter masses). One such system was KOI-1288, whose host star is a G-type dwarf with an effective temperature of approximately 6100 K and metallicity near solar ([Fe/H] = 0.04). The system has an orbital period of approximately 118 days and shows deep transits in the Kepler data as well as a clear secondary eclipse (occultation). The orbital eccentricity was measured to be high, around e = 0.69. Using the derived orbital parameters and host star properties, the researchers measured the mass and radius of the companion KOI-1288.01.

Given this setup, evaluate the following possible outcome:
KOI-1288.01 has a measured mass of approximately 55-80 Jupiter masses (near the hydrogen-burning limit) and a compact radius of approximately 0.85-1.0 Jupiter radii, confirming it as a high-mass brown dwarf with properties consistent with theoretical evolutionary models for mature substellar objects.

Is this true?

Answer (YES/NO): NO